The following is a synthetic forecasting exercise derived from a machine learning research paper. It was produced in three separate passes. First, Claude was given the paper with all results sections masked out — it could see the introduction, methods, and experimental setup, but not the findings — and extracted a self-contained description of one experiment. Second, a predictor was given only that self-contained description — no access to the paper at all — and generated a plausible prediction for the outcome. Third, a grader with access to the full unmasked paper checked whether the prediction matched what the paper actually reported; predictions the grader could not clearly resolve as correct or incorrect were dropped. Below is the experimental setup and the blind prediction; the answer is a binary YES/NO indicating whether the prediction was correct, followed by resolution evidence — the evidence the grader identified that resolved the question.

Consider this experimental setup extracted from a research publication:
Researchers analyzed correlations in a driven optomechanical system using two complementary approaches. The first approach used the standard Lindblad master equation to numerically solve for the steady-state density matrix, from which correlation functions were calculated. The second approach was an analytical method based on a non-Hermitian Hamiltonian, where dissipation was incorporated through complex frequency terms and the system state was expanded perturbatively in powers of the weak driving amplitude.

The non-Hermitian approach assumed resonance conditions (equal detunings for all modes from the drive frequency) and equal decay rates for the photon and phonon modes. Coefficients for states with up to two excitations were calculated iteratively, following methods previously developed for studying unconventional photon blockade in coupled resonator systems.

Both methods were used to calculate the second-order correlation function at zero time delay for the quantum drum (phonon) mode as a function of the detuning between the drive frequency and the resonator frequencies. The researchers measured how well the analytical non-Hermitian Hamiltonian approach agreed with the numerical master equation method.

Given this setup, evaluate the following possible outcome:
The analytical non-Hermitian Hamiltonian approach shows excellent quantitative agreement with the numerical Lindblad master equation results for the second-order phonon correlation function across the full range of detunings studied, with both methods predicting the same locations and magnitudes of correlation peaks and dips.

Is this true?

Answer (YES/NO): NO